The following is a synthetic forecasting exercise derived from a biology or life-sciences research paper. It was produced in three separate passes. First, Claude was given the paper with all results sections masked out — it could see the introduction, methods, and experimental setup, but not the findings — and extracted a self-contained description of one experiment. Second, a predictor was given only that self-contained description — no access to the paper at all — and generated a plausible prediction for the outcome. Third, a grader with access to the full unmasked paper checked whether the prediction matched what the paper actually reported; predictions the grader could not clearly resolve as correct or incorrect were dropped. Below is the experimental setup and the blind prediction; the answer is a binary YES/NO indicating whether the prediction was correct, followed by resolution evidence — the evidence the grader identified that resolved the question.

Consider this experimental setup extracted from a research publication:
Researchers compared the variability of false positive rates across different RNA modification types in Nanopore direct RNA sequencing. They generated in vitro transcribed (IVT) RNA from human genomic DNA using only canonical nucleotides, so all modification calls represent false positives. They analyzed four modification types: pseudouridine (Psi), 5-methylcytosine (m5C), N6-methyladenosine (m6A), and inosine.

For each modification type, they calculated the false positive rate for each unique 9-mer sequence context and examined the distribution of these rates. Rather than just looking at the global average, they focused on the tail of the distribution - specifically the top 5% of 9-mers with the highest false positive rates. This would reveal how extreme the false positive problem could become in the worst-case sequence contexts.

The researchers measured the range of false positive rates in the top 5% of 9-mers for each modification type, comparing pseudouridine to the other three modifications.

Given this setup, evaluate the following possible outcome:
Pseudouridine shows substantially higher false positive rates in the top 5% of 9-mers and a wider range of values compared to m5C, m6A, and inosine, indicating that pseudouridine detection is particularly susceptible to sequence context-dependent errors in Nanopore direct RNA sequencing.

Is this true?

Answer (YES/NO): YES